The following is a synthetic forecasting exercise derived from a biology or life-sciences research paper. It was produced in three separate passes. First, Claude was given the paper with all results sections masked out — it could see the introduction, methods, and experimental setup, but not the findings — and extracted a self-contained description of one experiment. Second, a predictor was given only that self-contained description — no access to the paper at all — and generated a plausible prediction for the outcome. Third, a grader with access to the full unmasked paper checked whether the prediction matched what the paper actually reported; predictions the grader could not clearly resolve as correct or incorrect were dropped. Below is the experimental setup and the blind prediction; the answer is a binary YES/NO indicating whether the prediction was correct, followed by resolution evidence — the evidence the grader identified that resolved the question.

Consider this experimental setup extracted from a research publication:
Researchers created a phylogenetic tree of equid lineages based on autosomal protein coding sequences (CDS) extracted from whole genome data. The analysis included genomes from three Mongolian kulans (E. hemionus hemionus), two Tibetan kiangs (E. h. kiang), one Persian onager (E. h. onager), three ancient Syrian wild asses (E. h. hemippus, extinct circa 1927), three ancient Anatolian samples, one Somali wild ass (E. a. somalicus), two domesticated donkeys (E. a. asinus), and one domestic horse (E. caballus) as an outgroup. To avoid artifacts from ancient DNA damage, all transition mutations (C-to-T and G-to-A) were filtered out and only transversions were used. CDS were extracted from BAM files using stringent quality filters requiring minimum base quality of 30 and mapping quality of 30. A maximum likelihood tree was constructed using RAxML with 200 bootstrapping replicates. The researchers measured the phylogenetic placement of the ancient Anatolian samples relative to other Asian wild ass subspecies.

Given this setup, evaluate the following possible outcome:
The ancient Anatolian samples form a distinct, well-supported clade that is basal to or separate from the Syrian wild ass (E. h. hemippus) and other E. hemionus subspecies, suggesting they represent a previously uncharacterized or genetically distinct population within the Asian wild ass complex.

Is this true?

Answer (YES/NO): YES